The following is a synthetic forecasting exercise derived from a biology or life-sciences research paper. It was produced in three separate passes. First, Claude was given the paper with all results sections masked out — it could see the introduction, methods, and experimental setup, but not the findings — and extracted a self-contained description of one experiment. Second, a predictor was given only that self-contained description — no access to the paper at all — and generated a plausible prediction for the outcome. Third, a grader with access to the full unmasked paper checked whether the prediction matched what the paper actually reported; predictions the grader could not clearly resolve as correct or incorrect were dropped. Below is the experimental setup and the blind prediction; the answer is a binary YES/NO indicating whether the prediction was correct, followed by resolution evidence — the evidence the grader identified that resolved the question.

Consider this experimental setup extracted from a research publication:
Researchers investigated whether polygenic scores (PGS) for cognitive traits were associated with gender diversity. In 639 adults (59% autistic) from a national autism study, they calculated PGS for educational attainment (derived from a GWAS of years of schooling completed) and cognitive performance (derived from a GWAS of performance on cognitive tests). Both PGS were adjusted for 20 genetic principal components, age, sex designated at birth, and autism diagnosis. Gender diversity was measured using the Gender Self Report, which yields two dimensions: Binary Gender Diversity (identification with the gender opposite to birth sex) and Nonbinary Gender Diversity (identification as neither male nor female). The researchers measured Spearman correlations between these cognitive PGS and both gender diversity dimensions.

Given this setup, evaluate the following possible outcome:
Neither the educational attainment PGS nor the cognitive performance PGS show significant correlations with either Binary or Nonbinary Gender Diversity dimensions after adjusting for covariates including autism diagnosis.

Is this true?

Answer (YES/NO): NO